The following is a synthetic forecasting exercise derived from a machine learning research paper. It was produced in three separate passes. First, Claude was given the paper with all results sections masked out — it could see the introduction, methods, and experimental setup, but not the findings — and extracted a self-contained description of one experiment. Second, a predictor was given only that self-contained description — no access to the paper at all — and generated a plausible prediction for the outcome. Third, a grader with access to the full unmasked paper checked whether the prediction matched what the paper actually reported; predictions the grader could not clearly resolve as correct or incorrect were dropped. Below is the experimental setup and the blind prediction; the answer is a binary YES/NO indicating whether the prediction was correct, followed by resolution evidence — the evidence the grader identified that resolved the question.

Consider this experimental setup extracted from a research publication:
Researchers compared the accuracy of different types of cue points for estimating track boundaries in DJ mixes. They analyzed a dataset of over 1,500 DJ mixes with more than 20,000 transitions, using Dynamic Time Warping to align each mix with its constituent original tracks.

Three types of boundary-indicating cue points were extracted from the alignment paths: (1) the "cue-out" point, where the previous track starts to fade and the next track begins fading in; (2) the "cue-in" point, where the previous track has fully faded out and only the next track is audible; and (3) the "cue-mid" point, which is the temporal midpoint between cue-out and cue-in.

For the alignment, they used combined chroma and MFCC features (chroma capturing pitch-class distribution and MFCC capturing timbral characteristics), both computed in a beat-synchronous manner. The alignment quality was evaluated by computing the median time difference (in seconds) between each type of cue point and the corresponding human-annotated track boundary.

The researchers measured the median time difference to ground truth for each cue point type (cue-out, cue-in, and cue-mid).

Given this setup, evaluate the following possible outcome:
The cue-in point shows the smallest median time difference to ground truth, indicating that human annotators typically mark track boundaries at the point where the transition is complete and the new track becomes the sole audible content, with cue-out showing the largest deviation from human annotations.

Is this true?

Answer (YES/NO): YES